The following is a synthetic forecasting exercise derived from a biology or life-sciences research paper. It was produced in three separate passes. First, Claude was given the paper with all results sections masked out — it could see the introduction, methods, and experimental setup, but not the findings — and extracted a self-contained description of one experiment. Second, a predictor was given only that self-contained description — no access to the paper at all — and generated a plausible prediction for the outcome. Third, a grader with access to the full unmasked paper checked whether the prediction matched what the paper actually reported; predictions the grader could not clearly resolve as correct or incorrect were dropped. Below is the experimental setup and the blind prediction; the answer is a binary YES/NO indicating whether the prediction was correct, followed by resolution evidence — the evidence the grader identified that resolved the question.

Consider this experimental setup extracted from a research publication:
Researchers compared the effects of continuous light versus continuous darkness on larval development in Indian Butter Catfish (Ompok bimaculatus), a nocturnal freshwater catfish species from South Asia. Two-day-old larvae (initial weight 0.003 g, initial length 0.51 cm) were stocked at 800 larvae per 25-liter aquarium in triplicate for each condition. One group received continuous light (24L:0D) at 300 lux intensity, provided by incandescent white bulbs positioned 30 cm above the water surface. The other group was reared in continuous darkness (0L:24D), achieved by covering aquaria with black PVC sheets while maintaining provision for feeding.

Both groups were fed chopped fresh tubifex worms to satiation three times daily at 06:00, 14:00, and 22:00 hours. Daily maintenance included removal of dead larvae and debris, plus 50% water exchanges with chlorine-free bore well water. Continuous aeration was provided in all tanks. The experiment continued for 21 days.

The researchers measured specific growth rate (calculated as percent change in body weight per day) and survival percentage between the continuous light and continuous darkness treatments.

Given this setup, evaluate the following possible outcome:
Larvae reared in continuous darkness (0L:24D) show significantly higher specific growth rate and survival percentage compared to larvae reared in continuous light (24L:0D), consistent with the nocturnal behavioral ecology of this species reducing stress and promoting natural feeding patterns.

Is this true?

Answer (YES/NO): NO